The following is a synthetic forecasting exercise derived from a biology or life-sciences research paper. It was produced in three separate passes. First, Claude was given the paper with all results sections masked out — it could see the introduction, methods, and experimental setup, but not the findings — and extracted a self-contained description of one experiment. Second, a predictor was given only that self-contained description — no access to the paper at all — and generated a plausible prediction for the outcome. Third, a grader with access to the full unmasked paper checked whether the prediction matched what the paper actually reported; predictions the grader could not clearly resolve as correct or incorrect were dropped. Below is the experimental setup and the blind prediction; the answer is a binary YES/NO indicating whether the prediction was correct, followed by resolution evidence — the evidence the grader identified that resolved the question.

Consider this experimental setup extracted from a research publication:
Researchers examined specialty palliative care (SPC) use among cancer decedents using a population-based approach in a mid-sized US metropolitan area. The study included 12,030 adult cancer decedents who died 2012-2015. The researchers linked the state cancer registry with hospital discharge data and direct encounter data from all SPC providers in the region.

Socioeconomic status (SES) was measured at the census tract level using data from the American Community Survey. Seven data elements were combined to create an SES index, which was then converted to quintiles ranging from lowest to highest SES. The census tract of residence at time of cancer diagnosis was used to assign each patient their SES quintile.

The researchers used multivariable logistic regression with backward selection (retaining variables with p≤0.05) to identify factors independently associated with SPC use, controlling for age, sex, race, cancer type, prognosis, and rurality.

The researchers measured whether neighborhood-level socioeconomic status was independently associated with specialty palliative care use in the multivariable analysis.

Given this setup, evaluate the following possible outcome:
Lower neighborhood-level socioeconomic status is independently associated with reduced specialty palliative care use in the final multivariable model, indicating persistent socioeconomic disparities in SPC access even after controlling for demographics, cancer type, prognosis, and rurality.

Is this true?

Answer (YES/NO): YES